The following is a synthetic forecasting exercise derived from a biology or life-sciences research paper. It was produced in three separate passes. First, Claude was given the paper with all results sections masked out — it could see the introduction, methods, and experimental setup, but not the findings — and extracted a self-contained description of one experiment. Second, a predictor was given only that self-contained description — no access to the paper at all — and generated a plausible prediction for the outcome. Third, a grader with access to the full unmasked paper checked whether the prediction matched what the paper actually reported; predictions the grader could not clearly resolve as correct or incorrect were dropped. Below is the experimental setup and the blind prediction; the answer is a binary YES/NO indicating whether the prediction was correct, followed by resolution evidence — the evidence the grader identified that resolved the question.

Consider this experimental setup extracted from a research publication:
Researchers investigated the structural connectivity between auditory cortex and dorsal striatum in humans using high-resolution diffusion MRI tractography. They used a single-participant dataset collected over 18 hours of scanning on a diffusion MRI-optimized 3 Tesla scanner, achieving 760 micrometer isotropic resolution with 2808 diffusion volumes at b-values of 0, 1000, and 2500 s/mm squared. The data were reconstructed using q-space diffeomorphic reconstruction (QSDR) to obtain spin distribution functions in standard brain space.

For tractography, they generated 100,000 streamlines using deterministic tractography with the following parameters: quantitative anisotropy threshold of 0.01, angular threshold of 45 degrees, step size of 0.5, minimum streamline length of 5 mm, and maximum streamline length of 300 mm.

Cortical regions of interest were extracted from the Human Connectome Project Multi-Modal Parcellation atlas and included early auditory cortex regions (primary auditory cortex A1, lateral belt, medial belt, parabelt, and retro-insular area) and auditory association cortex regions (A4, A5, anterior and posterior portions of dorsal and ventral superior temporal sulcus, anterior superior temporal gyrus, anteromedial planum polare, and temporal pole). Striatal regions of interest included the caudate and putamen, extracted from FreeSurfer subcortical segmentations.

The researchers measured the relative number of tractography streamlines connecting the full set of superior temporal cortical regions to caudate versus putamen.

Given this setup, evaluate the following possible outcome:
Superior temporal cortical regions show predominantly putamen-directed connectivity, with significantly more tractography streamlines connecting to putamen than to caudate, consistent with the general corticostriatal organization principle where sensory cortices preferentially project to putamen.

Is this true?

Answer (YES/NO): YES